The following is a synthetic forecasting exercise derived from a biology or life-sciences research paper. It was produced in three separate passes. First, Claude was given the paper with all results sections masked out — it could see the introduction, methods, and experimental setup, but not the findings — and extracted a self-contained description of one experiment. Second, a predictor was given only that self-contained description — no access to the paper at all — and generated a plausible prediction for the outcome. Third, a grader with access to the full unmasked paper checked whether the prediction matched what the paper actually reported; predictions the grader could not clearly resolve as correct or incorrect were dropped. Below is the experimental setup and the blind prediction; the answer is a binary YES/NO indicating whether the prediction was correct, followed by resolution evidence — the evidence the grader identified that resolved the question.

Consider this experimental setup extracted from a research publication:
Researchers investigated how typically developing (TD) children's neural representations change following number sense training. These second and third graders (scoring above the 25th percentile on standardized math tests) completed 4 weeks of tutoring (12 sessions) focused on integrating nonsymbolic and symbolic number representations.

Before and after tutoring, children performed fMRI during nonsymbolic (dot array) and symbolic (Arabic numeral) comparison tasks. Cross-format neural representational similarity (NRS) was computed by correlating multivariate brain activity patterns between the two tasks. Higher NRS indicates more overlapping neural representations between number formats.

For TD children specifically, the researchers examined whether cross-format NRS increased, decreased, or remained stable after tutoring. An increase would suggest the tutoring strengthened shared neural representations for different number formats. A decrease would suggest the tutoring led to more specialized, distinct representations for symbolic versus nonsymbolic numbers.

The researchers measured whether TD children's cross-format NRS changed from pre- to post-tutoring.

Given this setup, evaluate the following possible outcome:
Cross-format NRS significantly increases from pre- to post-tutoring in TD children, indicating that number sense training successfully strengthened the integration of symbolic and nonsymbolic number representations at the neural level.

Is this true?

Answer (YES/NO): NO